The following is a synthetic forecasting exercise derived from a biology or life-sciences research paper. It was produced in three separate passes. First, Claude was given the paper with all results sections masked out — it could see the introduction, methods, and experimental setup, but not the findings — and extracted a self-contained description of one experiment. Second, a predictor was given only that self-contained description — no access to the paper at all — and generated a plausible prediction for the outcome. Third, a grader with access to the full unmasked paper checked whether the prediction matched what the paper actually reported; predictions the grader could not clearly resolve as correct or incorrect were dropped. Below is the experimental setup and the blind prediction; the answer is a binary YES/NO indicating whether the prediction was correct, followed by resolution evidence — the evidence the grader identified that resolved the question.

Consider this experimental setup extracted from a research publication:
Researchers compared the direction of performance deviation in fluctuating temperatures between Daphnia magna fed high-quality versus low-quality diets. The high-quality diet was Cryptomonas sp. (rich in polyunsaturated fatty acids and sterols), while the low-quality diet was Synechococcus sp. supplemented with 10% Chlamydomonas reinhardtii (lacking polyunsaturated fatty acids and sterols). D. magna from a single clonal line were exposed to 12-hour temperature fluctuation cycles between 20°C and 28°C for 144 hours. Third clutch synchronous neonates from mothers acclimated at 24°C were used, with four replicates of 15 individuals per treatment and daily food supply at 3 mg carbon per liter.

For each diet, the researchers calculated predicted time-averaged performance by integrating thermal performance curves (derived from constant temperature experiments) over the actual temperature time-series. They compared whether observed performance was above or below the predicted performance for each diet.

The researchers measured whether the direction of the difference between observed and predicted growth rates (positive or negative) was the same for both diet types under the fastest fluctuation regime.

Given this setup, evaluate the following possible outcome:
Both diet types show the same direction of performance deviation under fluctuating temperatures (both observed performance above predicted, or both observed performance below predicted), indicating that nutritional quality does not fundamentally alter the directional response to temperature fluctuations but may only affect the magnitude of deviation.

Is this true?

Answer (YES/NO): NO